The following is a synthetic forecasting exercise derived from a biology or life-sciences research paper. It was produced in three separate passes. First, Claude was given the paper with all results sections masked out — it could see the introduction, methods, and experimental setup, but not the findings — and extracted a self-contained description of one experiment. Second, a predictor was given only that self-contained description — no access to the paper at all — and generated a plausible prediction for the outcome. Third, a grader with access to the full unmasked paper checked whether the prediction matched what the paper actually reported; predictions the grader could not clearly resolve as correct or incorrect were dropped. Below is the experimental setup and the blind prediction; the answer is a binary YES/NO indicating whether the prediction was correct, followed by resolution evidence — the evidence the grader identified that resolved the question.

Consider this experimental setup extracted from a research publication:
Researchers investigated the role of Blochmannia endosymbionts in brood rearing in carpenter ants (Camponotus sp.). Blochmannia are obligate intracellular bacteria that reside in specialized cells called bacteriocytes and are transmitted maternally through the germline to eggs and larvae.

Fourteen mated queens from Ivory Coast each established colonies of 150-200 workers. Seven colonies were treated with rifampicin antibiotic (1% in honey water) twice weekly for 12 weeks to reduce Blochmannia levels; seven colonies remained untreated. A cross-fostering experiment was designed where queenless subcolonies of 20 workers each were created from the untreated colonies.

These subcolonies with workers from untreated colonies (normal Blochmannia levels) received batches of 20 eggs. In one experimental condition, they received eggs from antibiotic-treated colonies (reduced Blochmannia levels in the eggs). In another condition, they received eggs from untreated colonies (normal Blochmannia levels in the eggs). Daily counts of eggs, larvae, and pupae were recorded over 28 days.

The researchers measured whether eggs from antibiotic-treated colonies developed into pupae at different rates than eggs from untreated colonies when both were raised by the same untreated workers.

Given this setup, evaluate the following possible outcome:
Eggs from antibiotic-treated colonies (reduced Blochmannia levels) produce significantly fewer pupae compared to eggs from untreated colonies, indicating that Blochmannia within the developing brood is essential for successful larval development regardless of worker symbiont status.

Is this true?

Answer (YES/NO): YES